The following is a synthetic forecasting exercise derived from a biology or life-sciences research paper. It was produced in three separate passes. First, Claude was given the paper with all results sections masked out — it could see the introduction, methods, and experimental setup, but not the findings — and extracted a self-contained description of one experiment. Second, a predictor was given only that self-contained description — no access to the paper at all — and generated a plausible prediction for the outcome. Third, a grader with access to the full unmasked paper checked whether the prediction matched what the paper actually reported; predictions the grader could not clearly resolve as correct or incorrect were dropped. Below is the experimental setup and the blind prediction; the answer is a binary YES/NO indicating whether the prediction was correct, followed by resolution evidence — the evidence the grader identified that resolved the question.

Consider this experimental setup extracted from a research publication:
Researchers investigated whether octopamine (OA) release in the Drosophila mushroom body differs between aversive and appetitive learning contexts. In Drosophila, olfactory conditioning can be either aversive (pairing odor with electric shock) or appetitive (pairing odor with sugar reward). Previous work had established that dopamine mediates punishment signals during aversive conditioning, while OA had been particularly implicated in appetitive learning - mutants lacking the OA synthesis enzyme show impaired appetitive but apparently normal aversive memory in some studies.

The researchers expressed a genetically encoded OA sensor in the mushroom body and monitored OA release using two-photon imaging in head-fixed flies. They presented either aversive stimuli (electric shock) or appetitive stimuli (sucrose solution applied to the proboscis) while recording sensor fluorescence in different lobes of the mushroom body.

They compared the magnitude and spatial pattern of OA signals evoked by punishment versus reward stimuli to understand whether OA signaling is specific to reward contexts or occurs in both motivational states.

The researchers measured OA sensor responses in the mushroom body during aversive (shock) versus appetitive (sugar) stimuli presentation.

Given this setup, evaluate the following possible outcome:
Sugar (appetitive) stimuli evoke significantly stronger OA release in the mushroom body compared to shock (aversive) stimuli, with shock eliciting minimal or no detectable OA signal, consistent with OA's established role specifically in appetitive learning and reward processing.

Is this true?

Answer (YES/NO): NO